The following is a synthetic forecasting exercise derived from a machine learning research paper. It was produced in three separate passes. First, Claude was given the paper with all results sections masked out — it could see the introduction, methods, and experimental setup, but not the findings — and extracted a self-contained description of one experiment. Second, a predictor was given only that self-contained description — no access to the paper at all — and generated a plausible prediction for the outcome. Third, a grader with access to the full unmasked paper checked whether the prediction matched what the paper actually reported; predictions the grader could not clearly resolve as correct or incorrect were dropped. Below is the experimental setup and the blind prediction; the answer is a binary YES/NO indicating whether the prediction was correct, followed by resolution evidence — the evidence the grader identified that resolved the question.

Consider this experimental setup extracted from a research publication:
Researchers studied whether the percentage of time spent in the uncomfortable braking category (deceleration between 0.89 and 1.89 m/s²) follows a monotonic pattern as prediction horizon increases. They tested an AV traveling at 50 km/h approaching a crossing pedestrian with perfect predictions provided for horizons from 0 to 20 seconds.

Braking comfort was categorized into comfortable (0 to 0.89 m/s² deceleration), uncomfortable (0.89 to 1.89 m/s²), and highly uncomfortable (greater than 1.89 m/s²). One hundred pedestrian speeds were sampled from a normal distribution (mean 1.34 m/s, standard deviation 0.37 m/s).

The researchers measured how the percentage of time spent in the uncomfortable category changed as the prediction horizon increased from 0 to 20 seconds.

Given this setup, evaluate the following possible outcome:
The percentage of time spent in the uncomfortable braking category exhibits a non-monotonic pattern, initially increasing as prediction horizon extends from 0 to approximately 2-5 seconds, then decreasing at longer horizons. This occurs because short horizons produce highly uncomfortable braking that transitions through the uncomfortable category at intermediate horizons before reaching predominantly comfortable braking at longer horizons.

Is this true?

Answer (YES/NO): NO